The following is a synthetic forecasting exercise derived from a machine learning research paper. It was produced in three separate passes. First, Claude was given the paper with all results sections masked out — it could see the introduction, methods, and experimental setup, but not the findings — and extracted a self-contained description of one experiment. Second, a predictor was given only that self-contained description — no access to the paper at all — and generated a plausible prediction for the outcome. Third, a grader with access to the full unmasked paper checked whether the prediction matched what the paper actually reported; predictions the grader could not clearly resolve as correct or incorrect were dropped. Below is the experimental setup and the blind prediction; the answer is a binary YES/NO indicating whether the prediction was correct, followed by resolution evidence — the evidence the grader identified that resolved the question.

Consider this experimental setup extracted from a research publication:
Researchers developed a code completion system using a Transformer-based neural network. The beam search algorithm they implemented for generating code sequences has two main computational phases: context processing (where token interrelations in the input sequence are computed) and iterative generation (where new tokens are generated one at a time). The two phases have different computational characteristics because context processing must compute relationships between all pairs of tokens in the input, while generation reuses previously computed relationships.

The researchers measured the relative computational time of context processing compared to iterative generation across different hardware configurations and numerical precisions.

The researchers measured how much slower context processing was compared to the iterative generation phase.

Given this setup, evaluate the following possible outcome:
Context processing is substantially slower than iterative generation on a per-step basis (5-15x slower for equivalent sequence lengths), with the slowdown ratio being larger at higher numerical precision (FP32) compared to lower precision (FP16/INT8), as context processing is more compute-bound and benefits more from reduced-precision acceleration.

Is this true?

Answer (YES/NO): NO